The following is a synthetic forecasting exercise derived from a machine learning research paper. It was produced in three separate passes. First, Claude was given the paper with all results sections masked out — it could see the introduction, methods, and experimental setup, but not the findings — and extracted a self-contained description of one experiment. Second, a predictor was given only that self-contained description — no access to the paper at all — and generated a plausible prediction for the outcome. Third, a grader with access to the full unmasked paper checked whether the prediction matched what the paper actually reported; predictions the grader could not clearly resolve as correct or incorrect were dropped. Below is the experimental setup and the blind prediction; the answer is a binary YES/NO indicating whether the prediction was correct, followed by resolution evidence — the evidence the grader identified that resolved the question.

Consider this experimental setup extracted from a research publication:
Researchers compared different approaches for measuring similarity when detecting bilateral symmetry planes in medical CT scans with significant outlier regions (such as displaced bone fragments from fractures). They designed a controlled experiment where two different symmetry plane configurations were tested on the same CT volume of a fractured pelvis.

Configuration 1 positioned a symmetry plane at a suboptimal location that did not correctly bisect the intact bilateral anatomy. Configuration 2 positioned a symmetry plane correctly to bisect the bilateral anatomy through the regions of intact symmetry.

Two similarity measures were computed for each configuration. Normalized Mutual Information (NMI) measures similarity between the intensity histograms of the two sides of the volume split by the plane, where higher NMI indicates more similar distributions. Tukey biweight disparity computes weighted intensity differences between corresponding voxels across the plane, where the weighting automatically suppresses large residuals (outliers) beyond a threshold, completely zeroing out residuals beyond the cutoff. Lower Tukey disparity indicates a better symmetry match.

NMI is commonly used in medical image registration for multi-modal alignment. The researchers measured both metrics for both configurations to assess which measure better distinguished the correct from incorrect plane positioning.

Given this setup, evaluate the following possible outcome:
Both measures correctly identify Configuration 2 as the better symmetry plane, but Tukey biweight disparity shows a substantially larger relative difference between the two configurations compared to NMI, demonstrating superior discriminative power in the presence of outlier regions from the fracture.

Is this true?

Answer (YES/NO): NO